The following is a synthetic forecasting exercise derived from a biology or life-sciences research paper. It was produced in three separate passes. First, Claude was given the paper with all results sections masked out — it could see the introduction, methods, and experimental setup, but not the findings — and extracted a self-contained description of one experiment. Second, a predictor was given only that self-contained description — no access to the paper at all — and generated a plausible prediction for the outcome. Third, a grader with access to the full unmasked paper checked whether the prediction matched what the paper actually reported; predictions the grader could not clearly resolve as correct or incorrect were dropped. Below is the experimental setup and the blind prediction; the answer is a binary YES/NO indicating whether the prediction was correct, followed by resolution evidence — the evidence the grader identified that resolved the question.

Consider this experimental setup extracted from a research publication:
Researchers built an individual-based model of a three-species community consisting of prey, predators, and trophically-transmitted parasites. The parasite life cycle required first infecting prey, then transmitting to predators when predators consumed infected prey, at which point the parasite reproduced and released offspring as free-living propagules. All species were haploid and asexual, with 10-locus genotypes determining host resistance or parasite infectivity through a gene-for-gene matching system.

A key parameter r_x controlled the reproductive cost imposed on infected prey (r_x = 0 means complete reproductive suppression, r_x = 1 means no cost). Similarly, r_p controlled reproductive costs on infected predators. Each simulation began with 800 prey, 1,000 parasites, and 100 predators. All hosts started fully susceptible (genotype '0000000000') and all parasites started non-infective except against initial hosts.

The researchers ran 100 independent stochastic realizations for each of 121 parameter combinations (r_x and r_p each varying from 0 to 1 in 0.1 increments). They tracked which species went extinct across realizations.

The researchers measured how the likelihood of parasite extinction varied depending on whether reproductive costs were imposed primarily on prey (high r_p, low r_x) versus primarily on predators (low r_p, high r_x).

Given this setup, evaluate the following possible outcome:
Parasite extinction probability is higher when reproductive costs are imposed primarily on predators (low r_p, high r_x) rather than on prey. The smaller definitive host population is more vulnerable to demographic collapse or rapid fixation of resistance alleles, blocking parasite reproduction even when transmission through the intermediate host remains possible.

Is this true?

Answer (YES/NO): YES